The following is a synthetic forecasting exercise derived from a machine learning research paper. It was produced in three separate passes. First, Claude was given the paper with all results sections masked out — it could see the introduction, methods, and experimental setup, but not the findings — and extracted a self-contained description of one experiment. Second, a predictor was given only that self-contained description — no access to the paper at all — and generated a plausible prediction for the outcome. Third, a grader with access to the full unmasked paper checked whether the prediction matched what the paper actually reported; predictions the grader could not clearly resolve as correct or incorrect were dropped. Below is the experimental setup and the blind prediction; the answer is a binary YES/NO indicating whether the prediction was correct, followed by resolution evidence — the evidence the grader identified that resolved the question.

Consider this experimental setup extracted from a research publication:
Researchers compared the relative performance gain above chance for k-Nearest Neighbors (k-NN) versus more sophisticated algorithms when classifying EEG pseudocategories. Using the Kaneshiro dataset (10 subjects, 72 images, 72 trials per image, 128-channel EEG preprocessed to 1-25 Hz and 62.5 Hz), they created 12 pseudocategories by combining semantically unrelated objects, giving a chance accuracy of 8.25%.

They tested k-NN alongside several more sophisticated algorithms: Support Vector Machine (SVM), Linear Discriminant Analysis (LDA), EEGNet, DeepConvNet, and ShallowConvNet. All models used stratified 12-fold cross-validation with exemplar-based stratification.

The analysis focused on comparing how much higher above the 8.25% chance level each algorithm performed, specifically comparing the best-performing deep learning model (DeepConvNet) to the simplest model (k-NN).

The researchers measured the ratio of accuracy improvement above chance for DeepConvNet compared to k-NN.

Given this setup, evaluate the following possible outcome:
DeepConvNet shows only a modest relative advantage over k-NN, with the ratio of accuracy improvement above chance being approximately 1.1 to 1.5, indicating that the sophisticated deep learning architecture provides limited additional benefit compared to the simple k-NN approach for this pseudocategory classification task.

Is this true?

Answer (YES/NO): NO